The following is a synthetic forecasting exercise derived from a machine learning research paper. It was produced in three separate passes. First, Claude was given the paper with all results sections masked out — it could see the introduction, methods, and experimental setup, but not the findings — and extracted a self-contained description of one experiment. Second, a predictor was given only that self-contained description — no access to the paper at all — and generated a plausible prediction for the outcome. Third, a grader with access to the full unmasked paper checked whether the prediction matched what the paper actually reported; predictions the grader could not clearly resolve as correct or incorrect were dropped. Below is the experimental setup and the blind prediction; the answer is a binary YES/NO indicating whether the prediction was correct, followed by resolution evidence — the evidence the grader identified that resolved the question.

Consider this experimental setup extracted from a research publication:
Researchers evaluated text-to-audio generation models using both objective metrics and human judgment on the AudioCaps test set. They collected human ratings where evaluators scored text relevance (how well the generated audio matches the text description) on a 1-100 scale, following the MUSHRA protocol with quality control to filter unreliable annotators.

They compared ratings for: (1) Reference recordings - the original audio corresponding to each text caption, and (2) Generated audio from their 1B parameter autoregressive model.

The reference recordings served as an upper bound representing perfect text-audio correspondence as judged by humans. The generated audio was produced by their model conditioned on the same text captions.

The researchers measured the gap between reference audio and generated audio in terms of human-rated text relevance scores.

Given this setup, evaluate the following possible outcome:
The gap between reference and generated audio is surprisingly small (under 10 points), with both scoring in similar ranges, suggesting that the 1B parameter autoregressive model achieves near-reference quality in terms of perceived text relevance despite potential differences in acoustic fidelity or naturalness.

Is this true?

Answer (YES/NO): NO